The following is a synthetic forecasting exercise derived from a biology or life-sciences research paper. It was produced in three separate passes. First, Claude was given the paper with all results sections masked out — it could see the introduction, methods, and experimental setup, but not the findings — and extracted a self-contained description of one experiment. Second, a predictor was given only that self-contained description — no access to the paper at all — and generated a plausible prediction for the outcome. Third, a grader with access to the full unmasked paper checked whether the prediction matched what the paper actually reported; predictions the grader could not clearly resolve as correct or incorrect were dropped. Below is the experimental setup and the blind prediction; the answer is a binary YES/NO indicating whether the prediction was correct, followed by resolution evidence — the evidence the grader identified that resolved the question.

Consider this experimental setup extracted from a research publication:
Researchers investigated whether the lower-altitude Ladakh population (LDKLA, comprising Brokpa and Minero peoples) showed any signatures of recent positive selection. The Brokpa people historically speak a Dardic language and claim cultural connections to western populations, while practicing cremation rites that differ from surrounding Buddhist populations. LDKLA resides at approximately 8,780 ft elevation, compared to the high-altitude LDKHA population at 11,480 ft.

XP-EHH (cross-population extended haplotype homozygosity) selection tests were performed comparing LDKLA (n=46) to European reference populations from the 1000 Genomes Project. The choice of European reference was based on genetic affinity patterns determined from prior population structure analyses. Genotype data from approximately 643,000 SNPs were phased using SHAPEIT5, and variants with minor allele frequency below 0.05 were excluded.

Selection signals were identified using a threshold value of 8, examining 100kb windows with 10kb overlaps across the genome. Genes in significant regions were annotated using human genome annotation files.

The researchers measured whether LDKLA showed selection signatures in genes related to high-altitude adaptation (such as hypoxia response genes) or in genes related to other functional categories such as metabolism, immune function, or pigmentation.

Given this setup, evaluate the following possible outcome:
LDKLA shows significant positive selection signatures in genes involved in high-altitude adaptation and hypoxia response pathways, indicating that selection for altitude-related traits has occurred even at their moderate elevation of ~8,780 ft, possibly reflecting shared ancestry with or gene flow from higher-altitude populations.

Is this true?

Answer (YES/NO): NO